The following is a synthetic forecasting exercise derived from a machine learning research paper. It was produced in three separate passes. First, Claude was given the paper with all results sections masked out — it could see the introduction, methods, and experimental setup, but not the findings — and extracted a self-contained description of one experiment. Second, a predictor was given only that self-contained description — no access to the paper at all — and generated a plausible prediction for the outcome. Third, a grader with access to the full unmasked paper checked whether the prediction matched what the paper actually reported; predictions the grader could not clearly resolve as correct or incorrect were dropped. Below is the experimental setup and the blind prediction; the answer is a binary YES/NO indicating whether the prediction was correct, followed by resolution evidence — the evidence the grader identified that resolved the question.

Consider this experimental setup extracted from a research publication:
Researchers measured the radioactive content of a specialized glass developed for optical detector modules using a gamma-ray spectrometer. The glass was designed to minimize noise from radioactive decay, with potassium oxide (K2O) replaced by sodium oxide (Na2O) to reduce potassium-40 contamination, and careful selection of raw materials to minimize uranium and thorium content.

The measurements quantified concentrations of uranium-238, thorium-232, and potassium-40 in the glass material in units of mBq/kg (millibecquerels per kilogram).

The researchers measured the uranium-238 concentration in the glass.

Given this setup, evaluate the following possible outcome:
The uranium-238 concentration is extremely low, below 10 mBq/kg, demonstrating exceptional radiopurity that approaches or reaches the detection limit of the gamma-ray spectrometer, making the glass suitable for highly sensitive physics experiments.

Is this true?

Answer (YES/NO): NO